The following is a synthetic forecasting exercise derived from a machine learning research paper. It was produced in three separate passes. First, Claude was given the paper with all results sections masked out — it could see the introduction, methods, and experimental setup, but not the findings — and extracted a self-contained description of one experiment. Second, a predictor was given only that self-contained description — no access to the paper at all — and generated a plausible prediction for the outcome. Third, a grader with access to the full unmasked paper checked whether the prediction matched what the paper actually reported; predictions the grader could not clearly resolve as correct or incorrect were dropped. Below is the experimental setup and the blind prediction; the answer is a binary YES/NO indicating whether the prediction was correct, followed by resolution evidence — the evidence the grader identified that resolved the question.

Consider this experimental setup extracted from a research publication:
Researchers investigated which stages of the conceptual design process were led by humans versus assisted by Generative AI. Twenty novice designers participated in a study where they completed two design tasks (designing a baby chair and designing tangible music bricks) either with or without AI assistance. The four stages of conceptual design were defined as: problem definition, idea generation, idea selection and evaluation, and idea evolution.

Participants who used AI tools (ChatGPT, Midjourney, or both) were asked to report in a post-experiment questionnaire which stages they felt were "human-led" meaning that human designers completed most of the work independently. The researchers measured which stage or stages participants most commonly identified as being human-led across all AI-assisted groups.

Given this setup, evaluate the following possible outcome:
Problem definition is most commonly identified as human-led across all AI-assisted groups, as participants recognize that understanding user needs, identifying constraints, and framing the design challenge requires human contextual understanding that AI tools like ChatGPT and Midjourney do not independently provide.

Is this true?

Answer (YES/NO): NO